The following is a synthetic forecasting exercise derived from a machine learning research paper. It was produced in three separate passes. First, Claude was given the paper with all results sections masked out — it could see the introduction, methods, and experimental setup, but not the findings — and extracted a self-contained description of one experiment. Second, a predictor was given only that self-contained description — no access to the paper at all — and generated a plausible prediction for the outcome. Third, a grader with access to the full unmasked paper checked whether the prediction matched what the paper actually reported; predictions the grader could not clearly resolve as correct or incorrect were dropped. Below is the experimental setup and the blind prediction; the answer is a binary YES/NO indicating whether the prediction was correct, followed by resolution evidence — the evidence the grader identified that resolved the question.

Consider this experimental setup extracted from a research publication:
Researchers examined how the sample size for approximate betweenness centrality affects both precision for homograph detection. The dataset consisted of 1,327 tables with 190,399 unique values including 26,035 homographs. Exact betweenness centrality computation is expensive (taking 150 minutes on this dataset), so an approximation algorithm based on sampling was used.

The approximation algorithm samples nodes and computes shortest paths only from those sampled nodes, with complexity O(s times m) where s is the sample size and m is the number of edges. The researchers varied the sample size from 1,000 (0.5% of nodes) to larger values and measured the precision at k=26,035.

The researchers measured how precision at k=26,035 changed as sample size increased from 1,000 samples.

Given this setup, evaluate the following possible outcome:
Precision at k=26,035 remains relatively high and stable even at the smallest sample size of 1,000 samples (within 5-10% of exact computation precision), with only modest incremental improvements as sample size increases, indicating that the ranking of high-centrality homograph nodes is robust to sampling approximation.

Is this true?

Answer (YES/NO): YES